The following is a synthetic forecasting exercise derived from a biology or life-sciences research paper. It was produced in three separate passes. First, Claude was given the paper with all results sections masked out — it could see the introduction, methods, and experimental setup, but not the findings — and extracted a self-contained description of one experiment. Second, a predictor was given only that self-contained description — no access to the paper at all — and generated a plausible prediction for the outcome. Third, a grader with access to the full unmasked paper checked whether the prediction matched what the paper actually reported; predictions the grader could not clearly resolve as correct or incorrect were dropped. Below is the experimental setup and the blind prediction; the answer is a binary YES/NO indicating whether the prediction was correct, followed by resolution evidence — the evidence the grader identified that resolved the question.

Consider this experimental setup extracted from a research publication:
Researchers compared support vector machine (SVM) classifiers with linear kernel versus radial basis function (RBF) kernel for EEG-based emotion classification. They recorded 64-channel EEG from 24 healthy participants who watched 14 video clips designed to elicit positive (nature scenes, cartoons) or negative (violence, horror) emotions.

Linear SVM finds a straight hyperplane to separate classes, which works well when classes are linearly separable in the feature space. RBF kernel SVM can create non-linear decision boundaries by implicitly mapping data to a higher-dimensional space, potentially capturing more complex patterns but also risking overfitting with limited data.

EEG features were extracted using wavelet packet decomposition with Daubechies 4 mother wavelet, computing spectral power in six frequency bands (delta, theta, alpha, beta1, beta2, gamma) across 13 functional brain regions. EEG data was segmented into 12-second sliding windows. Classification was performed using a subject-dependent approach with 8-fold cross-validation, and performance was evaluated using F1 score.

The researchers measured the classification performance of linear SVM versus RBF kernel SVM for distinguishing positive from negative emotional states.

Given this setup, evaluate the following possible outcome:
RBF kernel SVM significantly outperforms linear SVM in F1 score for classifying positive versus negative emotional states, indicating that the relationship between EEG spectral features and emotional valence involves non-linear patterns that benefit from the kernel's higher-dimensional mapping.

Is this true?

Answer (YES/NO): NO